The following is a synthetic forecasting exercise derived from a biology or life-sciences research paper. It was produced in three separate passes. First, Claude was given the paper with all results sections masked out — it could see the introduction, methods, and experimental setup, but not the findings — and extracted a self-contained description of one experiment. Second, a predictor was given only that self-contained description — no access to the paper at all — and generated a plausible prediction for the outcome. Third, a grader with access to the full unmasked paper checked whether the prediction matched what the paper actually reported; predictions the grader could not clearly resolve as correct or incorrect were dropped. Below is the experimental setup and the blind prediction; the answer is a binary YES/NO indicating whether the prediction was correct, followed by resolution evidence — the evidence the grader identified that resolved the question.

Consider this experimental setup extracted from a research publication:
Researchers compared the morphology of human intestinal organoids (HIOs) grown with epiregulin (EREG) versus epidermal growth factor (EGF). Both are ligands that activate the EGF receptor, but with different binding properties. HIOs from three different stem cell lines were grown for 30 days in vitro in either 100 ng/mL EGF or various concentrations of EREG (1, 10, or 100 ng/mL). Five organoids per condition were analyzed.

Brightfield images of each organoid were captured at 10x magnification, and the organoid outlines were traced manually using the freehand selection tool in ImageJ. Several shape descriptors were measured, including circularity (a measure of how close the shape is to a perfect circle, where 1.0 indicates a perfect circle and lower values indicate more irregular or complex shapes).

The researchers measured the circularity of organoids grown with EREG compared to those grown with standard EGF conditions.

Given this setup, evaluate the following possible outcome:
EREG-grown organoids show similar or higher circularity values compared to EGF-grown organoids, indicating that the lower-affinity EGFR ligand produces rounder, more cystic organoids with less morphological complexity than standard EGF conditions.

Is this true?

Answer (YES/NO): NO